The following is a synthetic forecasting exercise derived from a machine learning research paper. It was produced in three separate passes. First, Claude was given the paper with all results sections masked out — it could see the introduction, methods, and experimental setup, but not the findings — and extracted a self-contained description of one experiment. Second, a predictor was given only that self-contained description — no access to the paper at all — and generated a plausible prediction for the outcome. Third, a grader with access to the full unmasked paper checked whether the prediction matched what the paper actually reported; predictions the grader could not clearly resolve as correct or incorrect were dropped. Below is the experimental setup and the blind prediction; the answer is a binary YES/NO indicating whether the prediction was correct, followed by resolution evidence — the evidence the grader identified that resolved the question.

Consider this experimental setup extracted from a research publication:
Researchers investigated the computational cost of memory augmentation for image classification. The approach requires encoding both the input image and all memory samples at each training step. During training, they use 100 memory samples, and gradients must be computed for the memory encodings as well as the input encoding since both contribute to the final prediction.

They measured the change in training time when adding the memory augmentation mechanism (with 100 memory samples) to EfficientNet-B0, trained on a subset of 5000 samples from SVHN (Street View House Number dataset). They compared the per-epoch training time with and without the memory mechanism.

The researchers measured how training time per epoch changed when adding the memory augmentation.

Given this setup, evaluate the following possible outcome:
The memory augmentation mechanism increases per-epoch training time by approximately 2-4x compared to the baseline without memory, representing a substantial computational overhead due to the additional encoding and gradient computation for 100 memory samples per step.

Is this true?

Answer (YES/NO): YES